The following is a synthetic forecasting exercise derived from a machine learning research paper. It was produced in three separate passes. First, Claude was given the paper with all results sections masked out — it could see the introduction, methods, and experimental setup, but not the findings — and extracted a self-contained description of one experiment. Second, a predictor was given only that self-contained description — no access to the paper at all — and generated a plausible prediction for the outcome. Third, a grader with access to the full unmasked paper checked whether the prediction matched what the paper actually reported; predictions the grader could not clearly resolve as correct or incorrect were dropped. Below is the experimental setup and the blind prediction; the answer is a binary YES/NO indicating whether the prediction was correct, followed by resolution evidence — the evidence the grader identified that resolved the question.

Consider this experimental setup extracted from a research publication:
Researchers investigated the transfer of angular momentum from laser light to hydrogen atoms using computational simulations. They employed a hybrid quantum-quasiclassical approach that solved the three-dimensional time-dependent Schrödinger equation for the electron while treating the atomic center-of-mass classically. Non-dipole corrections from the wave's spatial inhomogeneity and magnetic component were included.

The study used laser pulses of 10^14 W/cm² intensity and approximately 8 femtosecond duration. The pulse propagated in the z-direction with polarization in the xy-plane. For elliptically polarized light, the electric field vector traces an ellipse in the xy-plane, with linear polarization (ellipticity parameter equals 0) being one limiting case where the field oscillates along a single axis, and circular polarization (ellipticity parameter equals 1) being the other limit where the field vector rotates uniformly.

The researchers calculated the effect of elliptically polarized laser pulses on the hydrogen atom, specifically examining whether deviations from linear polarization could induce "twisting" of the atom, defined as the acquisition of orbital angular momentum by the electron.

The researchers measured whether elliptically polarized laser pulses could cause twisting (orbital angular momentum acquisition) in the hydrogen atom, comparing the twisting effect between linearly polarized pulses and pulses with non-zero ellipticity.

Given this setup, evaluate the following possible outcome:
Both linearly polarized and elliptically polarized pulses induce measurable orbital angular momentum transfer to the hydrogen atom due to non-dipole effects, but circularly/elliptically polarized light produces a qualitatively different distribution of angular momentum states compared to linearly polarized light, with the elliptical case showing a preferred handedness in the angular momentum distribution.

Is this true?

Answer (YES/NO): NO